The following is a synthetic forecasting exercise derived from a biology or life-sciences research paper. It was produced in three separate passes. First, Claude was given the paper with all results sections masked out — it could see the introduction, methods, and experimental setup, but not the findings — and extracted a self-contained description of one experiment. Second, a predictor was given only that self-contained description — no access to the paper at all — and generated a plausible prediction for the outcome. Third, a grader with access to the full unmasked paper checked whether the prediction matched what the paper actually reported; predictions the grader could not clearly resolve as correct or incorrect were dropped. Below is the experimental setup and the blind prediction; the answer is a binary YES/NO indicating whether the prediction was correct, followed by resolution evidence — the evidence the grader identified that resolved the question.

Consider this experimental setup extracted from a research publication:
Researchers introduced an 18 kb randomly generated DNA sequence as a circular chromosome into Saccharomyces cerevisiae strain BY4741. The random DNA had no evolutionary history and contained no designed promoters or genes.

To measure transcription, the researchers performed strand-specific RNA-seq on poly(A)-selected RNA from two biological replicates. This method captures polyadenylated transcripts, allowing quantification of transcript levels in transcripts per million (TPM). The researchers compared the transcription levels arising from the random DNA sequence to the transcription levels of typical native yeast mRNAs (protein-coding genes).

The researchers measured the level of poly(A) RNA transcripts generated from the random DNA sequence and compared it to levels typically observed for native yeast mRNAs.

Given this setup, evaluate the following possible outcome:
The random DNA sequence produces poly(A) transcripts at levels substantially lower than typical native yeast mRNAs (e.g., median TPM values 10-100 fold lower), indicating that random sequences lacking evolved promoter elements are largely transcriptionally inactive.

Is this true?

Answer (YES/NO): NO